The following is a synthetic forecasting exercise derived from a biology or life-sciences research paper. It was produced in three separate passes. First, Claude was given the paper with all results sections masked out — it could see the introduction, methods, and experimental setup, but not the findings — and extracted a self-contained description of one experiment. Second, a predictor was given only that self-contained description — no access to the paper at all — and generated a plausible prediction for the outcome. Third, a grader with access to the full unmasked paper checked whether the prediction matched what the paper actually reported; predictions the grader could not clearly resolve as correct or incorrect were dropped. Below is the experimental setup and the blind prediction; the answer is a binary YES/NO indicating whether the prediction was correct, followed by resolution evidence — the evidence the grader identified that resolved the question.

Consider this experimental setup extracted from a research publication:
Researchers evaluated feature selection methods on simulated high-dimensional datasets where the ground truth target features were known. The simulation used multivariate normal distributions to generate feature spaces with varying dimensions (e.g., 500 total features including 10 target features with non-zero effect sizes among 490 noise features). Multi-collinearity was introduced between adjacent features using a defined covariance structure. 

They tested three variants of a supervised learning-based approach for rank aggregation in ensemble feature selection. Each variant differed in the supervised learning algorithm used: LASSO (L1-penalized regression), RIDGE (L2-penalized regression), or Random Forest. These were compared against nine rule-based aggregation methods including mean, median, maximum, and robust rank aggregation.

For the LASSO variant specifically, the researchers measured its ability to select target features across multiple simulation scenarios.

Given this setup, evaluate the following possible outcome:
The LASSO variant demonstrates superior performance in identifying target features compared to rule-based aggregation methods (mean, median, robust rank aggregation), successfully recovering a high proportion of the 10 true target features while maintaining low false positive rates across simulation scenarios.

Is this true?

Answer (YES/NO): NO